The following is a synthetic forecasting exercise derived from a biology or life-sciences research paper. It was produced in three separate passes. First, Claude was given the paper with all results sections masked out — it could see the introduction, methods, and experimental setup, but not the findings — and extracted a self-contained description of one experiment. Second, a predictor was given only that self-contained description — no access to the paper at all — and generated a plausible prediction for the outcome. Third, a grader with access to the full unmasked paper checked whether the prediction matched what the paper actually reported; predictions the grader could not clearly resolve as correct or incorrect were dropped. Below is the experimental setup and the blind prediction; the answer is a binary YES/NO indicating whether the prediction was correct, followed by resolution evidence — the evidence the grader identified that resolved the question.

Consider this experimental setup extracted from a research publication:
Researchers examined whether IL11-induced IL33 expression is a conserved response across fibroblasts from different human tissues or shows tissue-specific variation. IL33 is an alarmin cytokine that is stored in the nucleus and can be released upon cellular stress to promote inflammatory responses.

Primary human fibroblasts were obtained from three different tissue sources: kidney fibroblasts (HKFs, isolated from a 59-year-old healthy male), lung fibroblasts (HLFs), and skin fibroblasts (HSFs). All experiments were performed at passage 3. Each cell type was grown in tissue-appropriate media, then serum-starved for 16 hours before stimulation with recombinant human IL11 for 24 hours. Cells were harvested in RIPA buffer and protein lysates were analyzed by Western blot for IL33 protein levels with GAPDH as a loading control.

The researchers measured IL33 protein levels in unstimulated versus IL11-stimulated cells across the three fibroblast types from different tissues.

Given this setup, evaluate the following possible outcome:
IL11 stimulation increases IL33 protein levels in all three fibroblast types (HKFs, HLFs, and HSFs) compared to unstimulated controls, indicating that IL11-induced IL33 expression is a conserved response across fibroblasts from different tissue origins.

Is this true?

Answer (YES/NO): YES